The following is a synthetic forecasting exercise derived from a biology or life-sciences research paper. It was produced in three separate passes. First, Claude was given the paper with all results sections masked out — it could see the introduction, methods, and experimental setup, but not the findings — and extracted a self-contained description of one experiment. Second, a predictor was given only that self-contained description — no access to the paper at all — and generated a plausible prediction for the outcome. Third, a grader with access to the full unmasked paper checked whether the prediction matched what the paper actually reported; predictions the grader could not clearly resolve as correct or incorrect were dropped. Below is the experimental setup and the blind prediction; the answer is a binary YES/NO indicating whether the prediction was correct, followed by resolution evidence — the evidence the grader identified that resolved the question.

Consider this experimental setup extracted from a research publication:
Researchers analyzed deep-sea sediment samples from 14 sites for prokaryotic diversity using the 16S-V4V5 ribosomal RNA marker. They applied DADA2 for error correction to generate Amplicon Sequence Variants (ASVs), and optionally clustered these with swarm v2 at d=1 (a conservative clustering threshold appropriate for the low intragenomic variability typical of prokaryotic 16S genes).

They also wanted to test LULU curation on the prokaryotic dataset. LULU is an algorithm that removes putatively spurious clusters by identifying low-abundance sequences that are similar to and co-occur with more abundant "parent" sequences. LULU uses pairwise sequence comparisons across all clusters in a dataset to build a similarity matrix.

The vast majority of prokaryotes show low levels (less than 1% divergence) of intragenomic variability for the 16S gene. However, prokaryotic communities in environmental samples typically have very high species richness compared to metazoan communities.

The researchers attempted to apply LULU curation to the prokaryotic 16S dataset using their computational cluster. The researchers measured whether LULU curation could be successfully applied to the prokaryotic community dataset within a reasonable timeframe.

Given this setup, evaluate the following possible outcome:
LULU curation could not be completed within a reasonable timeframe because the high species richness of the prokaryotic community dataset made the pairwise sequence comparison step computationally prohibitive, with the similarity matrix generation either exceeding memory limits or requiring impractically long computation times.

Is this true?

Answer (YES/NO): YES